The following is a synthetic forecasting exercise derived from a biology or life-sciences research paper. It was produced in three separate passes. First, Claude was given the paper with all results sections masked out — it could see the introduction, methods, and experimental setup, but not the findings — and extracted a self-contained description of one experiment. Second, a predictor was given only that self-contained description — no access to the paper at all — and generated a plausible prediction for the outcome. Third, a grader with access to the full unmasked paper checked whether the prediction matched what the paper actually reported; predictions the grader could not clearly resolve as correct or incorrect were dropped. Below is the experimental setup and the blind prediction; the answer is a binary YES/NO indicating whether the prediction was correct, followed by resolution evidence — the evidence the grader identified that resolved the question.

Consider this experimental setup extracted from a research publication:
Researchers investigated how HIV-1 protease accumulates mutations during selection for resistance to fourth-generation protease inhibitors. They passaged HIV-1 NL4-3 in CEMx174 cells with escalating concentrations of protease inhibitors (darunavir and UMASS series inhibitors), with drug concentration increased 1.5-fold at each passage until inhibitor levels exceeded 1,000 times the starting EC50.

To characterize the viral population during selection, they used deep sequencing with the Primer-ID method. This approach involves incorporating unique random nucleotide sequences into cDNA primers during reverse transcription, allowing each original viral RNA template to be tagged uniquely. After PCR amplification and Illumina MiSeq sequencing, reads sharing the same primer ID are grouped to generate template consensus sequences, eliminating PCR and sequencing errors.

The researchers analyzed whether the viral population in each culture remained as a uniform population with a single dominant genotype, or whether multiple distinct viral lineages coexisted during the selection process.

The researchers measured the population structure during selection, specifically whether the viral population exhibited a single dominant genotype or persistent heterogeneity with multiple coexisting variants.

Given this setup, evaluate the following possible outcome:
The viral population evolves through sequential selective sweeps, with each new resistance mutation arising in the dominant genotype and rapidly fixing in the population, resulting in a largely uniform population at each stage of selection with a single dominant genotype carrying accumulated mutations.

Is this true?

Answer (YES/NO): NO